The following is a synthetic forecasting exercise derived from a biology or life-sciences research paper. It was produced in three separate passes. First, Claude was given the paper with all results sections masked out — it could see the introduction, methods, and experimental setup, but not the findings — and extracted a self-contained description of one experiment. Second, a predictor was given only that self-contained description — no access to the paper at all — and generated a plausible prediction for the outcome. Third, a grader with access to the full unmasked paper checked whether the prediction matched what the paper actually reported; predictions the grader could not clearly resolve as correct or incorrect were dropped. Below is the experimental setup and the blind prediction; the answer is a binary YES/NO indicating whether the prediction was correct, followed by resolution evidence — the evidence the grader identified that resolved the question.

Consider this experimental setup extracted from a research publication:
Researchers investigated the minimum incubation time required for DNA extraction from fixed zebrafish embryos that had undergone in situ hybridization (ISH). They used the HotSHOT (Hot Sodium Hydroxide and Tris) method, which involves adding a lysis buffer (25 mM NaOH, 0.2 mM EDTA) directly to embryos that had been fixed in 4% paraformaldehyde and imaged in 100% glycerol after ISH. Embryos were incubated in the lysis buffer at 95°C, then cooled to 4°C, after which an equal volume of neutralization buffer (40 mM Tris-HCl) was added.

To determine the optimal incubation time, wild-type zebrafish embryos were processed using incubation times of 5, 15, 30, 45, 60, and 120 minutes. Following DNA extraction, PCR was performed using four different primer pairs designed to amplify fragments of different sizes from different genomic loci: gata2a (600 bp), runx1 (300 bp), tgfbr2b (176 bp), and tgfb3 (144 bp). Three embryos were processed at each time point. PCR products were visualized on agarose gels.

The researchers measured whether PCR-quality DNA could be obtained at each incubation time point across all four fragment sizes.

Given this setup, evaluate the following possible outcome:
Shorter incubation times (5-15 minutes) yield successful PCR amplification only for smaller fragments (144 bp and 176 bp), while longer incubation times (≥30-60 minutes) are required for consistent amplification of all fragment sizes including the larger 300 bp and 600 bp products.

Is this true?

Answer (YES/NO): NO